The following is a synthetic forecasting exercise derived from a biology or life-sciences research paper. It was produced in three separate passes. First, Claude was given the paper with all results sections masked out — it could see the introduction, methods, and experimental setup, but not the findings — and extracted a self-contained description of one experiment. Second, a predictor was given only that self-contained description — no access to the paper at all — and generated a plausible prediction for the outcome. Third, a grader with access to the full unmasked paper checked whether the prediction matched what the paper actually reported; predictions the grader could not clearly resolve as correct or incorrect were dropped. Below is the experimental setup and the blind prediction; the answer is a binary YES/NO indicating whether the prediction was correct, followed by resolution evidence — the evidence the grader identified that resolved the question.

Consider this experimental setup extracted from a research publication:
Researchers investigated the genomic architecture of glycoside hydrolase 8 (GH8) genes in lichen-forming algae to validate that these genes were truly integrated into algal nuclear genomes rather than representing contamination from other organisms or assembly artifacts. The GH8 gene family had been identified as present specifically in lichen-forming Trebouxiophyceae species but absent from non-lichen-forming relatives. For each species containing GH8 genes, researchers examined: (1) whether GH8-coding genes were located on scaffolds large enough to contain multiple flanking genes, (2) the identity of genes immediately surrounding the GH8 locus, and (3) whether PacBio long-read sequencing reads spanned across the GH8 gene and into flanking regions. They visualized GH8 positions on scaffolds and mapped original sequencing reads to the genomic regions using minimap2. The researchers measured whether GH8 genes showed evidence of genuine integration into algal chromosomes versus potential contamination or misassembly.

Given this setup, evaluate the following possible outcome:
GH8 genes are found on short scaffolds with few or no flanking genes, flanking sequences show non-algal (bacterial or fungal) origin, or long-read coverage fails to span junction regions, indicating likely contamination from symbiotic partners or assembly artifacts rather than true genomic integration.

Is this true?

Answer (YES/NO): NO